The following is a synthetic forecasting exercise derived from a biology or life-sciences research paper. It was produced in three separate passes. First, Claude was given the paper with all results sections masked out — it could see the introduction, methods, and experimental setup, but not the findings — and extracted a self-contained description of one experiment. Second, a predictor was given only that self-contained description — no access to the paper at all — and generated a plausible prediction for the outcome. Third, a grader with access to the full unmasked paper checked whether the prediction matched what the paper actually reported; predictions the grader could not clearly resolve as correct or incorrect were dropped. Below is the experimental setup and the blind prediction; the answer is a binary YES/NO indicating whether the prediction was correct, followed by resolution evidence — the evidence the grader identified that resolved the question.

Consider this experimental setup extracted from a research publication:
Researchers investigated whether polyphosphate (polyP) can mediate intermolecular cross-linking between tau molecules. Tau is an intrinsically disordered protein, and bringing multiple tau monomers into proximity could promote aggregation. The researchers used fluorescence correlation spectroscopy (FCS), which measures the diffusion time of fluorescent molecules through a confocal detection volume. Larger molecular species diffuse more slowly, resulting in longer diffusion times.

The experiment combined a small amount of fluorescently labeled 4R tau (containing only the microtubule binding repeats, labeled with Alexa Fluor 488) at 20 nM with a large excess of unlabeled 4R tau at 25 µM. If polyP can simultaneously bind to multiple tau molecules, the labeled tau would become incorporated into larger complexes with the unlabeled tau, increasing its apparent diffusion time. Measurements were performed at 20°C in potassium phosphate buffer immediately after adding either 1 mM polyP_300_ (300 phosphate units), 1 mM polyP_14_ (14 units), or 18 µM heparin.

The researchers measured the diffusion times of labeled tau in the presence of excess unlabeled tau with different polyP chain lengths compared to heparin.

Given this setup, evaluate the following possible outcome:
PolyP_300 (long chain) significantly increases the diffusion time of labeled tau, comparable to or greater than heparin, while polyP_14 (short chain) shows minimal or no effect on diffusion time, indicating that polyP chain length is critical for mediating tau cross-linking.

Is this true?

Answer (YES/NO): YES